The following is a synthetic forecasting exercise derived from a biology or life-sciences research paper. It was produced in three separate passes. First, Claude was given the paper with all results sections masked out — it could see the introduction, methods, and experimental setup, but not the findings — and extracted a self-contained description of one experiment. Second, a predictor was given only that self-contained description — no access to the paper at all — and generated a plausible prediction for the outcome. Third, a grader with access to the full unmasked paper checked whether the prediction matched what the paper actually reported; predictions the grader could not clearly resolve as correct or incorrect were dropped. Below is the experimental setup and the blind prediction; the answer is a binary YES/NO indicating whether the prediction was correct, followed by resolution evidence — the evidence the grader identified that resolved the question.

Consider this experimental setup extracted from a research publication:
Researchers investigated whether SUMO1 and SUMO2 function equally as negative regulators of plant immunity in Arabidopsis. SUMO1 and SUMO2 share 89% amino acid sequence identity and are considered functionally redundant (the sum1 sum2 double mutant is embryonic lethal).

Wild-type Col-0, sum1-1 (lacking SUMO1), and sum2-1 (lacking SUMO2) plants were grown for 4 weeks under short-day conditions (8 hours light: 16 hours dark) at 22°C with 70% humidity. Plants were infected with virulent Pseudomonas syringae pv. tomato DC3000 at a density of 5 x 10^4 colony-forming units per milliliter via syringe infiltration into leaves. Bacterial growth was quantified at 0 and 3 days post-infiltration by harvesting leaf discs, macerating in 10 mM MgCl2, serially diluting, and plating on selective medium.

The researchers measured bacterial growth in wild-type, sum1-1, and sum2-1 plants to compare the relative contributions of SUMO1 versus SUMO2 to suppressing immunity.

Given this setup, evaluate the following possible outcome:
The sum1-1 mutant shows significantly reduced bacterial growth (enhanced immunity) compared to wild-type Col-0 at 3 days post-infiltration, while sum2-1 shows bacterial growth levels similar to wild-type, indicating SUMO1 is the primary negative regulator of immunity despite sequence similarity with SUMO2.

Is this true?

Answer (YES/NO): NO